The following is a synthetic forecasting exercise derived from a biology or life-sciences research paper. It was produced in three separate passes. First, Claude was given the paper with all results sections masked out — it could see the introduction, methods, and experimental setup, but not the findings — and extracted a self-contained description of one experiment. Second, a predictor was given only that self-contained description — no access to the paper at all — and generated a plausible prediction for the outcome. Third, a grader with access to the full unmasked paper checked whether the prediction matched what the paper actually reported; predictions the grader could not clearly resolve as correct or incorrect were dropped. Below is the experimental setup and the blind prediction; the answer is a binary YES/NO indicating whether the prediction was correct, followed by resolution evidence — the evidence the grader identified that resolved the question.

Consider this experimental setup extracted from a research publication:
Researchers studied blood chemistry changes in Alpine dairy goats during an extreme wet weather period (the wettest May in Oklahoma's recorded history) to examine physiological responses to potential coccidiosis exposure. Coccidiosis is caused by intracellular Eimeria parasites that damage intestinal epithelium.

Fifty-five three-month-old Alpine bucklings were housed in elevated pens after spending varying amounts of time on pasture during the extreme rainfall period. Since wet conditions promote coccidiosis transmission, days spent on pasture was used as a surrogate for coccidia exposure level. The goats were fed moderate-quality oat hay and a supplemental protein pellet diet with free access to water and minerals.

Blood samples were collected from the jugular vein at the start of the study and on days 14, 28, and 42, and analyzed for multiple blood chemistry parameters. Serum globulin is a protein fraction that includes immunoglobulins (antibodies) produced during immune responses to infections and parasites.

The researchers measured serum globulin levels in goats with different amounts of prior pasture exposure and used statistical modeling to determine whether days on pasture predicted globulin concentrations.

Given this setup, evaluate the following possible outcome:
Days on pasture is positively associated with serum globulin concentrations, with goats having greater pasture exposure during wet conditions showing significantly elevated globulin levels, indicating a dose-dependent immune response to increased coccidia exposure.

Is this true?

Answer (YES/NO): YES